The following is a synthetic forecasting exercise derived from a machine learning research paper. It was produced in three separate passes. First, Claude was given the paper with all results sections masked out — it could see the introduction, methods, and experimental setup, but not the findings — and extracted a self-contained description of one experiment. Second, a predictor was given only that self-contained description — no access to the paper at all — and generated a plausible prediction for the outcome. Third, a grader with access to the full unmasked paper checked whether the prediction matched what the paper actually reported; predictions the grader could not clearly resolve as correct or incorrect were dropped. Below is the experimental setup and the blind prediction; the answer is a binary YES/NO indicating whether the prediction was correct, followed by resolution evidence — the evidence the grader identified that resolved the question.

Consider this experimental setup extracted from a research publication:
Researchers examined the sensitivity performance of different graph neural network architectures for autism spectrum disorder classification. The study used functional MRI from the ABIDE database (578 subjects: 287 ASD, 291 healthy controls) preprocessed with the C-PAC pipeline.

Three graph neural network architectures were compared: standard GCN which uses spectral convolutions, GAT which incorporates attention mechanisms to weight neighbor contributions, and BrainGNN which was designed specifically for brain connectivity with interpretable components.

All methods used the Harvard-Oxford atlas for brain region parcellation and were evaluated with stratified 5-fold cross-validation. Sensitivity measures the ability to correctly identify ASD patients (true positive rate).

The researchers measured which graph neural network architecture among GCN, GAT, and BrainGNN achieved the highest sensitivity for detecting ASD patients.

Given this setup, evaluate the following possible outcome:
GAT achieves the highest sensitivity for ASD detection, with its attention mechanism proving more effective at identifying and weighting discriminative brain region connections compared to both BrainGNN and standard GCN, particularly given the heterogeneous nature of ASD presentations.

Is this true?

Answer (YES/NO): NO